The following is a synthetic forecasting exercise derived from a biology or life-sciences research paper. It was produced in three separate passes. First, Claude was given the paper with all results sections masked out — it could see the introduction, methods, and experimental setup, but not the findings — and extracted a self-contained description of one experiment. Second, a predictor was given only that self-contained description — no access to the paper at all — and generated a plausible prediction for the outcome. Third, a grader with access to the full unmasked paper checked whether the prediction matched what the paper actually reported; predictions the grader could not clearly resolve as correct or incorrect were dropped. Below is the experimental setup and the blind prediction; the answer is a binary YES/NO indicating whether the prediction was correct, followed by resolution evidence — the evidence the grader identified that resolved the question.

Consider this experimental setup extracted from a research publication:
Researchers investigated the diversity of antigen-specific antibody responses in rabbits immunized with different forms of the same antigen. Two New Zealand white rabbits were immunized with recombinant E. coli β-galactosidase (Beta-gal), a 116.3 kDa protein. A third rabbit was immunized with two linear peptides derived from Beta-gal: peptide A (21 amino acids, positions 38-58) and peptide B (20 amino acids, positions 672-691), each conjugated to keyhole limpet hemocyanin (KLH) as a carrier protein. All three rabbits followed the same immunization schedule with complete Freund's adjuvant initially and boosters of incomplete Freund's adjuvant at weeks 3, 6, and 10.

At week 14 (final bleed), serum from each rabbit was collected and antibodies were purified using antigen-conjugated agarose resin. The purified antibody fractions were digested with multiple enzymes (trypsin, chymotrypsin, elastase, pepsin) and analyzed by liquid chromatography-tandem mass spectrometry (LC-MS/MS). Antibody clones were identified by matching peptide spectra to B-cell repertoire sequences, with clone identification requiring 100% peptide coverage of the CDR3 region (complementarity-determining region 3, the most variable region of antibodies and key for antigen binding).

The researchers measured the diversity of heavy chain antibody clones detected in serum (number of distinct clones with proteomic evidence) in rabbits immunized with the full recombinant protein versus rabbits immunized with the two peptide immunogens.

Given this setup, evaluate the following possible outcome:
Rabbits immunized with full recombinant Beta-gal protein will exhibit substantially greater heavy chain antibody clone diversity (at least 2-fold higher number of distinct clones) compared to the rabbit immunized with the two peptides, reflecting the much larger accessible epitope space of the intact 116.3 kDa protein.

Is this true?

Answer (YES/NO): NO